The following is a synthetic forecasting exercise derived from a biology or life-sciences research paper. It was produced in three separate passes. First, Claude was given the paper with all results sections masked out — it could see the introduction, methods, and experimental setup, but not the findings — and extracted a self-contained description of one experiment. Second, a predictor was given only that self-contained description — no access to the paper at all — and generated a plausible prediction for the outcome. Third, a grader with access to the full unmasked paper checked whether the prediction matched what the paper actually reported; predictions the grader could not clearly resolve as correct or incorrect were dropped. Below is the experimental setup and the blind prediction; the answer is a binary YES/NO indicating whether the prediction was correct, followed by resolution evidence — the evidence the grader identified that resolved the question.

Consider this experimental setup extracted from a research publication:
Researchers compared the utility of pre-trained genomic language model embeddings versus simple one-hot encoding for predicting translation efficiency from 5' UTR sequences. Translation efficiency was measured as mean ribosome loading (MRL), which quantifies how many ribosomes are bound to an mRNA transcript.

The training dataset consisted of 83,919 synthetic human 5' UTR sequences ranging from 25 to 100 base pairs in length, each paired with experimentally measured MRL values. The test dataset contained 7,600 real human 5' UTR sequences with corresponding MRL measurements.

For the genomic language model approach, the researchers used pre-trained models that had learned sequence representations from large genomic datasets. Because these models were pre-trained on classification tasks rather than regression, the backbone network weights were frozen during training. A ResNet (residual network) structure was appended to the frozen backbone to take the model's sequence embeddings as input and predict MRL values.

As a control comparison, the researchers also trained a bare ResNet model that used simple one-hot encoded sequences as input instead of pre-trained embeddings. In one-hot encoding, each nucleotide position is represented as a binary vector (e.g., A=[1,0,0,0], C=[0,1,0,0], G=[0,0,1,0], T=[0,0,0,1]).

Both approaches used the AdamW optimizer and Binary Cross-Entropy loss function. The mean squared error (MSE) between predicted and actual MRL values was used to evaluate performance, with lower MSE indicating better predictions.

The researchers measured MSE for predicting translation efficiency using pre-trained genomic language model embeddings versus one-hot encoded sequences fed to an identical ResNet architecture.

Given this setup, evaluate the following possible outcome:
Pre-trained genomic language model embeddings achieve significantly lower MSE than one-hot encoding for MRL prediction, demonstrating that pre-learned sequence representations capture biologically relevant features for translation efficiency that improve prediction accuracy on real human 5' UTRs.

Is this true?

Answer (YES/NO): NO